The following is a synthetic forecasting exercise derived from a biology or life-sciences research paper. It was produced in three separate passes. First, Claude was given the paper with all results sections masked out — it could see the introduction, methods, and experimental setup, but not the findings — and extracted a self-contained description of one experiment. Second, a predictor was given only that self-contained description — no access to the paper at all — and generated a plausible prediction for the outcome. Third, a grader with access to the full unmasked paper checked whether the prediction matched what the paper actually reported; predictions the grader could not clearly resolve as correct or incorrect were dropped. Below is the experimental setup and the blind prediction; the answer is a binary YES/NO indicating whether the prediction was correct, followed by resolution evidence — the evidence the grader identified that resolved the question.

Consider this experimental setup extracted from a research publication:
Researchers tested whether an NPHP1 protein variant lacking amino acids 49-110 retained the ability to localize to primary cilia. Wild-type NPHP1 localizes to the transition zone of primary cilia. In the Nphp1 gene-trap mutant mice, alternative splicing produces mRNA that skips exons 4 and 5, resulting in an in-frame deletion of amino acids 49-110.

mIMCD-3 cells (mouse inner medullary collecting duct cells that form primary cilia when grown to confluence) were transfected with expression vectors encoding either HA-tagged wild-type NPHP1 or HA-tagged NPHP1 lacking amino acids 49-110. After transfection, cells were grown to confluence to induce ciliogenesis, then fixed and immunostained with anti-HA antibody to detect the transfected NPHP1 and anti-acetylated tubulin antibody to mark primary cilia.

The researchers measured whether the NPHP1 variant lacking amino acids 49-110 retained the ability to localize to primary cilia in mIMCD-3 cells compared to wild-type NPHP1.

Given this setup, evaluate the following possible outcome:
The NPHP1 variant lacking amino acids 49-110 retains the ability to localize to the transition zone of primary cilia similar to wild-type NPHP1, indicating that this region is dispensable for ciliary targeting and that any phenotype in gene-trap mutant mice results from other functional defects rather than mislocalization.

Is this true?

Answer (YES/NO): YES